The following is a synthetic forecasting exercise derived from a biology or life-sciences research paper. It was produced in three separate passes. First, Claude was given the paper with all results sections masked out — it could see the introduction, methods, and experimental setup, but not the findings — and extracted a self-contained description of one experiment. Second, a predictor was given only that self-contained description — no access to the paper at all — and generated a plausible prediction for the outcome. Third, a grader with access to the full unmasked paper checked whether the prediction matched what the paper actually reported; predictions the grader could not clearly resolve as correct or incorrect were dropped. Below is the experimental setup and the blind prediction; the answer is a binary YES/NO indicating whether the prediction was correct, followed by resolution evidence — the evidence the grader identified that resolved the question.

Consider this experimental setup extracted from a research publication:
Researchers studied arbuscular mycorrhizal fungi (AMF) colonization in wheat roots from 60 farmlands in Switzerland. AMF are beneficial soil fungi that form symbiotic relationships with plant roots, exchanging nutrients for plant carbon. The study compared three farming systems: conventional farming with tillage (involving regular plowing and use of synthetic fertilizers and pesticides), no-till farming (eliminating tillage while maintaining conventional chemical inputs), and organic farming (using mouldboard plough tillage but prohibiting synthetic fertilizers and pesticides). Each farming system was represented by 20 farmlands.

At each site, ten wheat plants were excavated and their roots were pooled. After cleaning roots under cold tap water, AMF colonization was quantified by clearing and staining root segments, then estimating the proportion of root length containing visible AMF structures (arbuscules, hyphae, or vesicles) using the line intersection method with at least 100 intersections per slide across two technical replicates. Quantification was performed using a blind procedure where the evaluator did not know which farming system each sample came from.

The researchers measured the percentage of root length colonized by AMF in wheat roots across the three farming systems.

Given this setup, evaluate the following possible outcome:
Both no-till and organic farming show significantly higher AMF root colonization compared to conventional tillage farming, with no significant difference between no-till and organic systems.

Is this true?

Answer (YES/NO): NO